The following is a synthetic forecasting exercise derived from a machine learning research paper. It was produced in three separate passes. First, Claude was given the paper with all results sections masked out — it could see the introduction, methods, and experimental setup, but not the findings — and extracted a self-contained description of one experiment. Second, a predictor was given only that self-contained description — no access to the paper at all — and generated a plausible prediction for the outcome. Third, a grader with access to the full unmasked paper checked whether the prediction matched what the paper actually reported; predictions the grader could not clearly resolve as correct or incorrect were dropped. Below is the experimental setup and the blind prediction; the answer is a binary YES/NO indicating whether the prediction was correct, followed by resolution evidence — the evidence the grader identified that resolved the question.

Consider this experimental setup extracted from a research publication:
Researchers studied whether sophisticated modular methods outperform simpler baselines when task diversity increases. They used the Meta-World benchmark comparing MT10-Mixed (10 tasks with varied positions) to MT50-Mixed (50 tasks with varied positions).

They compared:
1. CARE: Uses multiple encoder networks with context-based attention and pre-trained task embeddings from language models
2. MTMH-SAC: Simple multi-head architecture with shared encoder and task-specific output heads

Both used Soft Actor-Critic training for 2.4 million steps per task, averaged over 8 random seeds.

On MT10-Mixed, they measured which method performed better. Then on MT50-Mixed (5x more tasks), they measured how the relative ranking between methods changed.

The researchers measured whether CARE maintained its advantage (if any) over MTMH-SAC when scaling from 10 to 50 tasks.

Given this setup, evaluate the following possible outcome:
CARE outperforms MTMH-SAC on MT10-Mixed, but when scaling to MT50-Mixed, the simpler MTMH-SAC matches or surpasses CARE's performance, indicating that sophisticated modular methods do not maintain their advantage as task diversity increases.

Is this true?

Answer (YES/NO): NO